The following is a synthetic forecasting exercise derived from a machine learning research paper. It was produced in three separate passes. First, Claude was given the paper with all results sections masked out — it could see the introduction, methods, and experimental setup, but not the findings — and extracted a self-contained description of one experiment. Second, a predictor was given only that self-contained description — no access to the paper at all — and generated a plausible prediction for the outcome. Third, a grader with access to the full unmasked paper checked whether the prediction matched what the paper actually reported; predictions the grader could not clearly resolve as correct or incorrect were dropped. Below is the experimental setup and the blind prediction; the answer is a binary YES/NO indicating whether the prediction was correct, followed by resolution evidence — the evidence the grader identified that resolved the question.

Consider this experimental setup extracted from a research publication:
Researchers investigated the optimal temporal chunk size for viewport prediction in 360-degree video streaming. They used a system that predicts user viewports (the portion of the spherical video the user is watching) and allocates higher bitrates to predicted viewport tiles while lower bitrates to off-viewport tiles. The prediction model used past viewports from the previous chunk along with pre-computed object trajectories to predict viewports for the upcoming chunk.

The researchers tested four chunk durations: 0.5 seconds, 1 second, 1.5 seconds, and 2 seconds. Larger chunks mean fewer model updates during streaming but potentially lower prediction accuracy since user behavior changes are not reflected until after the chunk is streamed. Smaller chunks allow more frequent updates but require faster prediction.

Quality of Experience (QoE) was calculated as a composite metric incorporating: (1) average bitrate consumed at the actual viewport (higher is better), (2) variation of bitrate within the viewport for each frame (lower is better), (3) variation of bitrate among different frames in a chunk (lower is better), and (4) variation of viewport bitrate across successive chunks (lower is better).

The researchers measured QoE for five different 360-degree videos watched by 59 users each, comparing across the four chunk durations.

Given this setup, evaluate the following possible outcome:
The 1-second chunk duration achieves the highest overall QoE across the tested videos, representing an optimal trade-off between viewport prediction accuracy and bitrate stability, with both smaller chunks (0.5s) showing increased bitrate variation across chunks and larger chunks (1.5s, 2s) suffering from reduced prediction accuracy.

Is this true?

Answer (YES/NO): NO